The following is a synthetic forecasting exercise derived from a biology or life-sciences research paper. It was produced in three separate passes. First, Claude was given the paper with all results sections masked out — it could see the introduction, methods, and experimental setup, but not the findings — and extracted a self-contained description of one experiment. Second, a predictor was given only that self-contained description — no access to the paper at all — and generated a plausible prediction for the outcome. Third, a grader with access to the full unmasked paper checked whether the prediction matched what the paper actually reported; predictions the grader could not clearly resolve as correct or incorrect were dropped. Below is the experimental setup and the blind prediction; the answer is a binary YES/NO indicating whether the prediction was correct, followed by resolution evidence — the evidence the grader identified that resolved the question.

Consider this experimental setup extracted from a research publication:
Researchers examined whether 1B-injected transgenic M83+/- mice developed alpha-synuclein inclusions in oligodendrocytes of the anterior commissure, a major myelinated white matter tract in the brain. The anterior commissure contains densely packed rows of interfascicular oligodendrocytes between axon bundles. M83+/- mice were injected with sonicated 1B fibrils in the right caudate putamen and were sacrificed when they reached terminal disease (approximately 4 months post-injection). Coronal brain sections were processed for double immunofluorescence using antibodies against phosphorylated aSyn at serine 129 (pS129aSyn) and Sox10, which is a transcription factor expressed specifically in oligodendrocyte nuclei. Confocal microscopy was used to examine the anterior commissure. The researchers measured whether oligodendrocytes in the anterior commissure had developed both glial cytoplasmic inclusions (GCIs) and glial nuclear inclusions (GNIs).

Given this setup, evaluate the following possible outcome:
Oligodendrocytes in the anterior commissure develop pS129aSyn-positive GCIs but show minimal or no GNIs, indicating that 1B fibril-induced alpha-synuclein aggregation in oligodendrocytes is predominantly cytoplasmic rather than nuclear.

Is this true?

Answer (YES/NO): NO